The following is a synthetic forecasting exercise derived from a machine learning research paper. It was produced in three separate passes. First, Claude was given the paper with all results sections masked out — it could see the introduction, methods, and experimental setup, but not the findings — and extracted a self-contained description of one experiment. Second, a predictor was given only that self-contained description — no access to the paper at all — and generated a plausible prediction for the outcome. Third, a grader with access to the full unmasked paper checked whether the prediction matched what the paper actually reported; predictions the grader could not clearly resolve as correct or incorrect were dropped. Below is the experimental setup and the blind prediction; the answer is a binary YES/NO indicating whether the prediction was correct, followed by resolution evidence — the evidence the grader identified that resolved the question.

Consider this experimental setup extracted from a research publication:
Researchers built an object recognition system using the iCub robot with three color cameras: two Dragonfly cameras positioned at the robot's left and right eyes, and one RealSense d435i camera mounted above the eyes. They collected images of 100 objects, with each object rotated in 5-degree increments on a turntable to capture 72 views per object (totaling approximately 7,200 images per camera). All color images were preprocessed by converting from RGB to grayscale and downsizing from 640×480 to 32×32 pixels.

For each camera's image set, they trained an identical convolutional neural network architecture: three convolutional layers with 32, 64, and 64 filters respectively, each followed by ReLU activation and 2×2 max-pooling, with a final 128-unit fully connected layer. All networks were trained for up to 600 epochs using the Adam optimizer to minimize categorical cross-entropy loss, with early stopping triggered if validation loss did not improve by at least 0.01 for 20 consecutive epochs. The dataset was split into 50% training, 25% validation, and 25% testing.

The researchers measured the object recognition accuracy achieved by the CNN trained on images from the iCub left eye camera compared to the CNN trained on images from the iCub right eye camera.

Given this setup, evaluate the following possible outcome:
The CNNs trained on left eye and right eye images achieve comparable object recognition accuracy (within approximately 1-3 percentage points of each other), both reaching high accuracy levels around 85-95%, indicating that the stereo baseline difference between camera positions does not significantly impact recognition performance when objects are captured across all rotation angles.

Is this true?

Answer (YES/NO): YES